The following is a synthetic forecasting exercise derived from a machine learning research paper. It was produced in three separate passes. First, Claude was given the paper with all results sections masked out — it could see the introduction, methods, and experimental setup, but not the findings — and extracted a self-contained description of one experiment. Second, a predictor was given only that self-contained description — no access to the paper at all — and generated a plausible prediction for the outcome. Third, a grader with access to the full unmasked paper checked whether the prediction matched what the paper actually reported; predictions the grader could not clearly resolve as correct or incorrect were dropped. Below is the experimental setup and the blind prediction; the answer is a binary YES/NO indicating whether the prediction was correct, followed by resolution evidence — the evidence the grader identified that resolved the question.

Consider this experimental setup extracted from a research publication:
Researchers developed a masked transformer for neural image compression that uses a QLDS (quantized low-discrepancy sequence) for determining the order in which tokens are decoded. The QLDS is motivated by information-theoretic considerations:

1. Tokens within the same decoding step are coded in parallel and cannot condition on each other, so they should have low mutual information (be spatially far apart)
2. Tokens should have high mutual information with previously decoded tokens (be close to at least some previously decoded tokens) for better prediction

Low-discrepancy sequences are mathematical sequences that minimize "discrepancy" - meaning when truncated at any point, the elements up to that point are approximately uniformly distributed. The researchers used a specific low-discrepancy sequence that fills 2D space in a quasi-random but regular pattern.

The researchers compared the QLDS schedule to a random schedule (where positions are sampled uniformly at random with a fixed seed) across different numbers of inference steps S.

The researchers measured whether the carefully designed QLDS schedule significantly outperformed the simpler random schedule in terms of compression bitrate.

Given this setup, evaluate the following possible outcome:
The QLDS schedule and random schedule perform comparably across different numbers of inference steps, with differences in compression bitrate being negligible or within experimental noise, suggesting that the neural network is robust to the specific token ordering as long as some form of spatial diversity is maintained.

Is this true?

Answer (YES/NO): NO